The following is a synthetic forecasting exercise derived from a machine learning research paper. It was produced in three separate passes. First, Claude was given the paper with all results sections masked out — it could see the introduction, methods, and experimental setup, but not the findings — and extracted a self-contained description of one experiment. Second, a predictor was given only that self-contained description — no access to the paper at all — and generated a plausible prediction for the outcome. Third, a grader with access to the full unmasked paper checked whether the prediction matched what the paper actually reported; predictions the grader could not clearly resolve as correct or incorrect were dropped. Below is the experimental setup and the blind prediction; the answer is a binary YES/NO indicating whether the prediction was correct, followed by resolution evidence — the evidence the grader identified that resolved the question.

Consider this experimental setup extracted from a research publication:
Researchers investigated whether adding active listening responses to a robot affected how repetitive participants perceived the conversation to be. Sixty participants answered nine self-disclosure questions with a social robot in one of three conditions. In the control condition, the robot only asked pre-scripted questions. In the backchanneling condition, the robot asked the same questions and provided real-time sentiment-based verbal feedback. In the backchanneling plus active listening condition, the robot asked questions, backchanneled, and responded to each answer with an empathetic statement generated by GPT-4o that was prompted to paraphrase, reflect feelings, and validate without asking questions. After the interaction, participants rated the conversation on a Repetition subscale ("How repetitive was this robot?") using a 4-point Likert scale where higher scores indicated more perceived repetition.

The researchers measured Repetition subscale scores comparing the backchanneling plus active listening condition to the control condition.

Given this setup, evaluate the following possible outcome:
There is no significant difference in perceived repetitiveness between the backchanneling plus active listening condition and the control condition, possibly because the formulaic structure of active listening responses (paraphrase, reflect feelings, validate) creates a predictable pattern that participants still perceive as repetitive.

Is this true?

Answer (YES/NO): YES